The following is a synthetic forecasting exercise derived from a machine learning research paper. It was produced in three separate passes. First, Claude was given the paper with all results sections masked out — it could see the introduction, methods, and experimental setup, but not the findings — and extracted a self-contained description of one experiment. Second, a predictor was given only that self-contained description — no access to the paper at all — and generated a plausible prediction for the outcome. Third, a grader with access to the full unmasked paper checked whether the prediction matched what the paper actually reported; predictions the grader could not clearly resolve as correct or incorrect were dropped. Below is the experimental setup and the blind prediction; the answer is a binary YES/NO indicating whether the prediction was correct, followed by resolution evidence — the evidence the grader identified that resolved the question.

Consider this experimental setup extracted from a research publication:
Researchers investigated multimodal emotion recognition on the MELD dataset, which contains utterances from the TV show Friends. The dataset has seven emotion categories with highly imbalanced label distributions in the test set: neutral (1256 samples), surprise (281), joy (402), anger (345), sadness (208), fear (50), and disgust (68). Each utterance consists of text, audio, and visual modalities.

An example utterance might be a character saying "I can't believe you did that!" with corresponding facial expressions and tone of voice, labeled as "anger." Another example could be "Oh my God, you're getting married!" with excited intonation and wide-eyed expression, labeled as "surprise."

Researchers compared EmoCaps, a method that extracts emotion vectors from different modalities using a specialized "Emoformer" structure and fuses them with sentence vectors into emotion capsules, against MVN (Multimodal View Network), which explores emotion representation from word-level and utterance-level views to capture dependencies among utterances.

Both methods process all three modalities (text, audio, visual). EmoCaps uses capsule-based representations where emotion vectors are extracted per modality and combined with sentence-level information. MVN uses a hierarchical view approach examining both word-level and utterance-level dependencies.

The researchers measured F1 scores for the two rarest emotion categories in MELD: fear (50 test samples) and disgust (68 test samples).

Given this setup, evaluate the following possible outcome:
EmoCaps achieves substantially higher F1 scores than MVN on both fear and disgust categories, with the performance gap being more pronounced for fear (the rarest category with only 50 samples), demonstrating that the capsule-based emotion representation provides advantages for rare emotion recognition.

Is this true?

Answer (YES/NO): NO